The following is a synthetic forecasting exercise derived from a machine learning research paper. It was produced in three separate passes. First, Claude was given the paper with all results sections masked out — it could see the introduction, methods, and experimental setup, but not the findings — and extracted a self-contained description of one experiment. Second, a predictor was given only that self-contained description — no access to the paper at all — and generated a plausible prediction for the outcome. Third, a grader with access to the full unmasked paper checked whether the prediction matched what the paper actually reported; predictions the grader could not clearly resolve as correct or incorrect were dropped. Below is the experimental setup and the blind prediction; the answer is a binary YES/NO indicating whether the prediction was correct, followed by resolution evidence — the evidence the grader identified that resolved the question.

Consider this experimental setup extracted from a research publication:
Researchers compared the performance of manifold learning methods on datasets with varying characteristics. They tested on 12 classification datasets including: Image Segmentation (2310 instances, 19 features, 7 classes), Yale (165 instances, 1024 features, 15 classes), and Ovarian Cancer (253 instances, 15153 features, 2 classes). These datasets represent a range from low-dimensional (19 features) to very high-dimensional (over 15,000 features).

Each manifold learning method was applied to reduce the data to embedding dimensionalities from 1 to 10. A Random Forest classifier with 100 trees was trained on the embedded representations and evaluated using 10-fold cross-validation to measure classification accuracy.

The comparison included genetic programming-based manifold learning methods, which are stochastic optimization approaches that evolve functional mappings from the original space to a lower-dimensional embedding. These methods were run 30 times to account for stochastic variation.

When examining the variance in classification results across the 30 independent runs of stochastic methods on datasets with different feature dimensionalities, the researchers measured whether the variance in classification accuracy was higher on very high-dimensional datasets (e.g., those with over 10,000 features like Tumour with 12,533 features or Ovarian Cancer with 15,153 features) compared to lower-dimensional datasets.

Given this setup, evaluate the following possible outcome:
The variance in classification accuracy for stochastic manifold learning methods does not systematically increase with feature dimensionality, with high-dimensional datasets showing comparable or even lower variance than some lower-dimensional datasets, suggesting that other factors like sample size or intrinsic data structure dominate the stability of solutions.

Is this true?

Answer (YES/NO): NO